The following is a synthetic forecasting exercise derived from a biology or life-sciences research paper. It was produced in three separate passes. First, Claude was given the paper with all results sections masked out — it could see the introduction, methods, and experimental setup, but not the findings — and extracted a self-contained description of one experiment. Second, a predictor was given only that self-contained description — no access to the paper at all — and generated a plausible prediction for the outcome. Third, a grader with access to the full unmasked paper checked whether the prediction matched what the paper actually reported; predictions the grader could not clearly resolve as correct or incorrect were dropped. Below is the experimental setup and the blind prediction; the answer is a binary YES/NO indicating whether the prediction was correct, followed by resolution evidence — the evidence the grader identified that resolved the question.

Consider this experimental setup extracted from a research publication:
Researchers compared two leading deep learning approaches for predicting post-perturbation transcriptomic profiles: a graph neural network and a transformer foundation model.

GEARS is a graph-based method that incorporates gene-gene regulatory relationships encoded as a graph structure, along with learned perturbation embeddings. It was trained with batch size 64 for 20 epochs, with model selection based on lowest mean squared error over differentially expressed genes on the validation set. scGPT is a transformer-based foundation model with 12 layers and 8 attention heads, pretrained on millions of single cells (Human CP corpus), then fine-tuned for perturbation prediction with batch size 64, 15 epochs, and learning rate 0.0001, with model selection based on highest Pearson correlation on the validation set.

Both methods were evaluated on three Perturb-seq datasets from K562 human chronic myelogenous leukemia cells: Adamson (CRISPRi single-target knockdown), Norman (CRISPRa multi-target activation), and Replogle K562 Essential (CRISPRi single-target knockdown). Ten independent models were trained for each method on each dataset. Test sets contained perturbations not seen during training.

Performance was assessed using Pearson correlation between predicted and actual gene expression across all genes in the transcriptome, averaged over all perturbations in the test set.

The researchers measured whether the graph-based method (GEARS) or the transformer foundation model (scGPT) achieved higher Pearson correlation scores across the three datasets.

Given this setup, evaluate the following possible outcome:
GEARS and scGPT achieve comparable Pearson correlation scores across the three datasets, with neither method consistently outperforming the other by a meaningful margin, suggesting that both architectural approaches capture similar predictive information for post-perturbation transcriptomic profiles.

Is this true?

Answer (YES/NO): YES